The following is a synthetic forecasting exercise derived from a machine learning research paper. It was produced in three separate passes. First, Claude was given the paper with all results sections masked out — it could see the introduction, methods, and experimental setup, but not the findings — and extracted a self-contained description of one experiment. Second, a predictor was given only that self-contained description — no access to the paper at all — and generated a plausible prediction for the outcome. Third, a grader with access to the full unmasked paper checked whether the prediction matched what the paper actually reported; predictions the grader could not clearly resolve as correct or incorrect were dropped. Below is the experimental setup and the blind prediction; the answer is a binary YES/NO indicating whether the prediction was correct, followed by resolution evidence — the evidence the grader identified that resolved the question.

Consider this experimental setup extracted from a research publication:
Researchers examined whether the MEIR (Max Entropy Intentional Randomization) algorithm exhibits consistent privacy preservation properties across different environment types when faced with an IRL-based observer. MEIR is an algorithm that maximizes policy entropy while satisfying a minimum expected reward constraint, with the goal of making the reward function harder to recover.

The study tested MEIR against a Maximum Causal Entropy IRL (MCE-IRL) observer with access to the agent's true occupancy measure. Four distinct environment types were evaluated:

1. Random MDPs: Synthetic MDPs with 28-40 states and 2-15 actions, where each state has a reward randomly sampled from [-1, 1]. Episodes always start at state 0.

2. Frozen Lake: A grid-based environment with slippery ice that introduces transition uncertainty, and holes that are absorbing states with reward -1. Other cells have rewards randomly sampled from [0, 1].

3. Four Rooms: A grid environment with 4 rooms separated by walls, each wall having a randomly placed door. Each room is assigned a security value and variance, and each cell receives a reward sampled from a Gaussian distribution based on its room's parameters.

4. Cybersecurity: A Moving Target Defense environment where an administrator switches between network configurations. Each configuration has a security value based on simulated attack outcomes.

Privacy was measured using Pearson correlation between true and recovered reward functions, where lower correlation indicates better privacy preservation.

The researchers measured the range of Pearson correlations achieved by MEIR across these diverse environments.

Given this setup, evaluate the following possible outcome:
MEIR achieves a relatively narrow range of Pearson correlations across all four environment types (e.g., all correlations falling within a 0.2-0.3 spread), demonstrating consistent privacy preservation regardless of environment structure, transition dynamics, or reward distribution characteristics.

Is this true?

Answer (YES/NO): NO